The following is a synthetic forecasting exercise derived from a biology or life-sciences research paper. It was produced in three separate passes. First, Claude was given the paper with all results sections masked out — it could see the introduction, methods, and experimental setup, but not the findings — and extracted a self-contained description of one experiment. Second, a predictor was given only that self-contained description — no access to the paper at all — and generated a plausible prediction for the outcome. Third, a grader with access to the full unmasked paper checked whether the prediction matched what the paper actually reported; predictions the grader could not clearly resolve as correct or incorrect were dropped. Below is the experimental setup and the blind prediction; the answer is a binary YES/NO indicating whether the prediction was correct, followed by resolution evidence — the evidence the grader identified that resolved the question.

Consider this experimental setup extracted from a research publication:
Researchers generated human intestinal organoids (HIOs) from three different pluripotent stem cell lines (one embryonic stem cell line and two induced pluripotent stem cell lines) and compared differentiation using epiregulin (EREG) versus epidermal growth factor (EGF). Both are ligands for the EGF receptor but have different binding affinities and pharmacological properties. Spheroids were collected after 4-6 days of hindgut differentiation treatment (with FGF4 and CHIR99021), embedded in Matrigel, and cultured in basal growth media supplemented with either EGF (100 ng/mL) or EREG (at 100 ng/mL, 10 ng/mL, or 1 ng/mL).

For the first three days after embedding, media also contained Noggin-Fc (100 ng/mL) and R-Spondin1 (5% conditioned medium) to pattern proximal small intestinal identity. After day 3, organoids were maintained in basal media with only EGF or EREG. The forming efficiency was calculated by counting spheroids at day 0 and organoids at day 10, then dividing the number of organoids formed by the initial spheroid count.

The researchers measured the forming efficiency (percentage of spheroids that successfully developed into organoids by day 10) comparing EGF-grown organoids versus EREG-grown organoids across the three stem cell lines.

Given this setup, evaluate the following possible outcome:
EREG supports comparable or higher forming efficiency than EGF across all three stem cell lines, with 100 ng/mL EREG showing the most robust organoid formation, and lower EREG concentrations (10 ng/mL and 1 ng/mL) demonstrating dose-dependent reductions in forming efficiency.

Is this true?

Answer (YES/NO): NO